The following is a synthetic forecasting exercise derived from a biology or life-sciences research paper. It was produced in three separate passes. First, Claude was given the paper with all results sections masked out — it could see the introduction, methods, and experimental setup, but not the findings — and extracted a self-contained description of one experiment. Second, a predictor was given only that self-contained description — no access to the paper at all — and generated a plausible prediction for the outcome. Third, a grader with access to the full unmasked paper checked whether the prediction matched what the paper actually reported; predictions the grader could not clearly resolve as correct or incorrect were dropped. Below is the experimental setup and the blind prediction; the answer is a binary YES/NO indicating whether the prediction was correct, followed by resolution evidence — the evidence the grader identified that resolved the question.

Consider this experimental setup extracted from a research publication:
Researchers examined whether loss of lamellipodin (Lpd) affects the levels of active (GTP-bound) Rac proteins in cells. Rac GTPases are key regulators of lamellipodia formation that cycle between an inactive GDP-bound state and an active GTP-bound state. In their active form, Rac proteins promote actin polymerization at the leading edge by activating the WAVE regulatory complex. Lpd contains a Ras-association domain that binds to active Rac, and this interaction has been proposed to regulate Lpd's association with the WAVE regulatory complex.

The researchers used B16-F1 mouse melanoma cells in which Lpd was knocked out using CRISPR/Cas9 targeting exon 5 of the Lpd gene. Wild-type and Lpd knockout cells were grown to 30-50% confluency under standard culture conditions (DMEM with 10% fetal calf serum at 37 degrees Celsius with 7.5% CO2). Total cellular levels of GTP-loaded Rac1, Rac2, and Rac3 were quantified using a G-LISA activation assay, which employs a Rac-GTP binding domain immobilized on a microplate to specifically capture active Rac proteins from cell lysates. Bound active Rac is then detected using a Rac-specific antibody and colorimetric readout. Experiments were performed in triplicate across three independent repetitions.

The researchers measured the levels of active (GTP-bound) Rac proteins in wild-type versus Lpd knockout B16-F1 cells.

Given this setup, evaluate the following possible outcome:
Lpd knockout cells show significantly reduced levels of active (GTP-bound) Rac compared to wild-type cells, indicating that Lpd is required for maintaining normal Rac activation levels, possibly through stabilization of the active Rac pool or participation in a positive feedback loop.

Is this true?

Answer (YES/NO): NO